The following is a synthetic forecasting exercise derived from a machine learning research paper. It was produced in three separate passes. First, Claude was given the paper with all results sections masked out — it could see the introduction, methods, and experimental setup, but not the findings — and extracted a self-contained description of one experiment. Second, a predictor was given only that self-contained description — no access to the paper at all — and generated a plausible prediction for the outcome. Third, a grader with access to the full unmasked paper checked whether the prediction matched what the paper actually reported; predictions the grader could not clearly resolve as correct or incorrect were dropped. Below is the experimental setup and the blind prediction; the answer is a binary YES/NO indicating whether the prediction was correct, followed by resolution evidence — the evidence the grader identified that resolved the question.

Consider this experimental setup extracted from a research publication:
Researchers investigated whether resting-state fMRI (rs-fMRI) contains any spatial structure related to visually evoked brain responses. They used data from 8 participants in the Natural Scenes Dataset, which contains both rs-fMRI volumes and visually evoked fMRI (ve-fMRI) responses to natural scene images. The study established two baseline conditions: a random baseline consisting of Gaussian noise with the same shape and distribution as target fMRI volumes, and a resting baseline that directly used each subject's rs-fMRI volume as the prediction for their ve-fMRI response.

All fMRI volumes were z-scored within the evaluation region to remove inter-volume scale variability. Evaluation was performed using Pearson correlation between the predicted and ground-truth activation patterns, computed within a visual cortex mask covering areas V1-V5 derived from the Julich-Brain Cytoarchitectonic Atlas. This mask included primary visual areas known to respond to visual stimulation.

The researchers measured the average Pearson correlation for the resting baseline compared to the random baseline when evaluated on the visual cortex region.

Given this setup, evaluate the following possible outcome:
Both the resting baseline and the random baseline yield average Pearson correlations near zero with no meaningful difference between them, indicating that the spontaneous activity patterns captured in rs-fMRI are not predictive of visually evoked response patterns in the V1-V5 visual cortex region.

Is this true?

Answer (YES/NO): NO